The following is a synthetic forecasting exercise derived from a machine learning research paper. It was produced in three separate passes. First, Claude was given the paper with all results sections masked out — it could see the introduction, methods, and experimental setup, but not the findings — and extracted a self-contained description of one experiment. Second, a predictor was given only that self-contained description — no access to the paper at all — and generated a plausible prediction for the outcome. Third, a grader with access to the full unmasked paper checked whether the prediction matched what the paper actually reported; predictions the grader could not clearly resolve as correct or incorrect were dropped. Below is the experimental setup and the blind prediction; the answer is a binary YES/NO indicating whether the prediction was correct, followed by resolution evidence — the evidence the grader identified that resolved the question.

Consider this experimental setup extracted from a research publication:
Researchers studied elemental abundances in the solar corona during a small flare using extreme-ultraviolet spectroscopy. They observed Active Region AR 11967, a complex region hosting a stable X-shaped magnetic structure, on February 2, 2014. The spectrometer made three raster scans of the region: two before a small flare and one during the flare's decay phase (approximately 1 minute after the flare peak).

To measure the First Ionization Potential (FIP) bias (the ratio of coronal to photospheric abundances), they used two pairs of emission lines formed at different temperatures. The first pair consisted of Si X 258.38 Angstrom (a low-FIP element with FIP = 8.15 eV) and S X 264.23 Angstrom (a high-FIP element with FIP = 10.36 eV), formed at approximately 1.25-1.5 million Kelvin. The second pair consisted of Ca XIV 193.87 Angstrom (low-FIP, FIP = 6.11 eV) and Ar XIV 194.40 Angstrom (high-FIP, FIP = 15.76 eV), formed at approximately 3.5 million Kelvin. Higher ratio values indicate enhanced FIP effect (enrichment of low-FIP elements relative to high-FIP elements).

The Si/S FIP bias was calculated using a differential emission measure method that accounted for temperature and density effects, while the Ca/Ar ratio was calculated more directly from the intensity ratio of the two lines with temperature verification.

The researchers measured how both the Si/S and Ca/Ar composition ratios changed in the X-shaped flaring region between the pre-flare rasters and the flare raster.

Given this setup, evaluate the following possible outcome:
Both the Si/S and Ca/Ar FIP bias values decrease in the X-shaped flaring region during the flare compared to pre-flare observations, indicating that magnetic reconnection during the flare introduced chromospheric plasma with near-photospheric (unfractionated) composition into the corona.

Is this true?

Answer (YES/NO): NO